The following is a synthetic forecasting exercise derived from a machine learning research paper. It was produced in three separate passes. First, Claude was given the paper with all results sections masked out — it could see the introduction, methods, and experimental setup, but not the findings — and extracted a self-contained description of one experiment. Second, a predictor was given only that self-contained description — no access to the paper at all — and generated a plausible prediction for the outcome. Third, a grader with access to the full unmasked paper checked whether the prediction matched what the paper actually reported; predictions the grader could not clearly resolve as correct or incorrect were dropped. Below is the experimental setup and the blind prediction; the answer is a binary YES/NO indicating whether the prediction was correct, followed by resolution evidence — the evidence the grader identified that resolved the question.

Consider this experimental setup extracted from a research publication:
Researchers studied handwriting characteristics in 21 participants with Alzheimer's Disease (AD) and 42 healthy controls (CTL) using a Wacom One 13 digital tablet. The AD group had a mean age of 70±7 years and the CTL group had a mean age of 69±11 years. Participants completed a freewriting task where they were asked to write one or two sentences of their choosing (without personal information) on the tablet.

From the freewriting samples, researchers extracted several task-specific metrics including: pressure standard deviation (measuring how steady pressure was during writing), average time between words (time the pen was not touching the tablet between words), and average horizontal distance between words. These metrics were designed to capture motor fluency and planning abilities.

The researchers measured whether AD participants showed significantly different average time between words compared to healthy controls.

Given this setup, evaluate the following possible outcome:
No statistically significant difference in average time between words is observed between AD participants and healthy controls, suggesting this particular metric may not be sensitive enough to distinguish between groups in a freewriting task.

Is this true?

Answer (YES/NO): NO